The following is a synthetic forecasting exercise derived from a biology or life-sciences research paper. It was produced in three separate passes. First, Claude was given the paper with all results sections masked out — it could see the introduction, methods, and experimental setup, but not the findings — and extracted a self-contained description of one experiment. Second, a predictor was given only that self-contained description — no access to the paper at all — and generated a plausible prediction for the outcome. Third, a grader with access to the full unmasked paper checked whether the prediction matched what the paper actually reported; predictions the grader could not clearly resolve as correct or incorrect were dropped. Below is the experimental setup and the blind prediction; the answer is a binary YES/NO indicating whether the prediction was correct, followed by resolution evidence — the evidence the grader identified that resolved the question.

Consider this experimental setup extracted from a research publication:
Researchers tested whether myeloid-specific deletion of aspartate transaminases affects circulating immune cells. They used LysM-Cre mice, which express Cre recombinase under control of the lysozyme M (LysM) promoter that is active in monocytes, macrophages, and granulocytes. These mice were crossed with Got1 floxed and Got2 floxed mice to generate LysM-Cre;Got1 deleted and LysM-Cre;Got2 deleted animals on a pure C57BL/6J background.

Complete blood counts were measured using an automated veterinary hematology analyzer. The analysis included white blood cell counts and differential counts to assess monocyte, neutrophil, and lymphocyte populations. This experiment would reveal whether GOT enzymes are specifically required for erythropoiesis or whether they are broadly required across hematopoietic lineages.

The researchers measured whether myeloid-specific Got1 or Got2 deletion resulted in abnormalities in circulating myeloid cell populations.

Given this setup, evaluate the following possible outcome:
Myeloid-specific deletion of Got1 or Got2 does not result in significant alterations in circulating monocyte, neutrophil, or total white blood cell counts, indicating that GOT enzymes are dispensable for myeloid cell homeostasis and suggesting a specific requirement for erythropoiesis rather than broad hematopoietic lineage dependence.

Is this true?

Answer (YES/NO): YES